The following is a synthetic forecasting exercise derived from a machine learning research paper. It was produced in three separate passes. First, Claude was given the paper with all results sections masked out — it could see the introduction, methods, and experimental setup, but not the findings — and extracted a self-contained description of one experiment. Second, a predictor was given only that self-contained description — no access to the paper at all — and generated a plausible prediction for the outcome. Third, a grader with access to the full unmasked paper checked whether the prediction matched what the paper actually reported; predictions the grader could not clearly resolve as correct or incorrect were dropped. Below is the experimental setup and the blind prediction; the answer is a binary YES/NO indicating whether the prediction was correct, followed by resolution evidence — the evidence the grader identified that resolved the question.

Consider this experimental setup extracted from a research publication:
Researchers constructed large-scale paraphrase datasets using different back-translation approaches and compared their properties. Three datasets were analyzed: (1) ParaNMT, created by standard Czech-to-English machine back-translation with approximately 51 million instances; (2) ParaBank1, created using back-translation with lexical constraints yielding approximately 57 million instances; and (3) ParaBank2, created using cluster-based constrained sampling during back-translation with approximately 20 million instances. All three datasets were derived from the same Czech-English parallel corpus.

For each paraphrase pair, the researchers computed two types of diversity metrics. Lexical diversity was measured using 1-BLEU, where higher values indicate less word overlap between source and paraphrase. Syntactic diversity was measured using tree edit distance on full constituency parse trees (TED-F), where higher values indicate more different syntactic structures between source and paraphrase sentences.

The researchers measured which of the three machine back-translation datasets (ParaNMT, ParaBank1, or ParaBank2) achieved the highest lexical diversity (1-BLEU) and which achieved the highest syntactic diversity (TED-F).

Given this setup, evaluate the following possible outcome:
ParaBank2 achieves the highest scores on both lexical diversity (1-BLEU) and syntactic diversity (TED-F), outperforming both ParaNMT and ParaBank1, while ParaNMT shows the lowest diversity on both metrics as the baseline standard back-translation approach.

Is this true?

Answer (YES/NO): YES